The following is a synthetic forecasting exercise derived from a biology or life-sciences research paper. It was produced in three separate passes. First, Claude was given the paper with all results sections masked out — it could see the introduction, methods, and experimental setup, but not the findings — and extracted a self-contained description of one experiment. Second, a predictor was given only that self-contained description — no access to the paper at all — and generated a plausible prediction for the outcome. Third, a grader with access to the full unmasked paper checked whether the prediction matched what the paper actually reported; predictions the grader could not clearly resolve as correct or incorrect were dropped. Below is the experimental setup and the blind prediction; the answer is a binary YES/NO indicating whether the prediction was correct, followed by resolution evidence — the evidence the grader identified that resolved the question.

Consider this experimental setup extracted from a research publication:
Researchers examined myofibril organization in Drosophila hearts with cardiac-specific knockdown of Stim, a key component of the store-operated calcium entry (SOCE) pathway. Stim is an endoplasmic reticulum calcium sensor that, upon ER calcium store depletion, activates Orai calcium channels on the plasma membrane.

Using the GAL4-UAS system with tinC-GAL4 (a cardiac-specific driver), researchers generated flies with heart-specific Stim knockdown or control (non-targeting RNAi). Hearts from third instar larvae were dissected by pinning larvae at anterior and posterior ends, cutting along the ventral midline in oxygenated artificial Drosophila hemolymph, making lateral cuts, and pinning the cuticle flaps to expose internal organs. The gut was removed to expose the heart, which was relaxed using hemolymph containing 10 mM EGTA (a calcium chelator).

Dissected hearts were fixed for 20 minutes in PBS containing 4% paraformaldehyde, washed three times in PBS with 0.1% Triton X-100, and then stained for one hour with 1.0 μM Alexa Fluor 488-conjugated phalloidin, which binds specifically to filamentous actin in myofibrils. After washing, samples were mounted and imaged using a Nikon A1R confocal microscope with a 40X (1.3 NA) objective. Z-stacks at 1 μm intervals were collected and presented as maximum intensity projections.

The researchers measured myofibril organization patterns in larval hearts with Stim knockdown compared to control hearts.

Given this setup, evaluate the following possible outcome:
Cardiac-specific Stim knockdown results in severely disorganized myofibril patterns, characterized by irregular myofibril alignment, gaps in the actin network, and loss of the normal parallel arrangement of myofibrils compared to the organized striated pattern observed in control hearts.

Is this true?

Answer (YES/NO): NO